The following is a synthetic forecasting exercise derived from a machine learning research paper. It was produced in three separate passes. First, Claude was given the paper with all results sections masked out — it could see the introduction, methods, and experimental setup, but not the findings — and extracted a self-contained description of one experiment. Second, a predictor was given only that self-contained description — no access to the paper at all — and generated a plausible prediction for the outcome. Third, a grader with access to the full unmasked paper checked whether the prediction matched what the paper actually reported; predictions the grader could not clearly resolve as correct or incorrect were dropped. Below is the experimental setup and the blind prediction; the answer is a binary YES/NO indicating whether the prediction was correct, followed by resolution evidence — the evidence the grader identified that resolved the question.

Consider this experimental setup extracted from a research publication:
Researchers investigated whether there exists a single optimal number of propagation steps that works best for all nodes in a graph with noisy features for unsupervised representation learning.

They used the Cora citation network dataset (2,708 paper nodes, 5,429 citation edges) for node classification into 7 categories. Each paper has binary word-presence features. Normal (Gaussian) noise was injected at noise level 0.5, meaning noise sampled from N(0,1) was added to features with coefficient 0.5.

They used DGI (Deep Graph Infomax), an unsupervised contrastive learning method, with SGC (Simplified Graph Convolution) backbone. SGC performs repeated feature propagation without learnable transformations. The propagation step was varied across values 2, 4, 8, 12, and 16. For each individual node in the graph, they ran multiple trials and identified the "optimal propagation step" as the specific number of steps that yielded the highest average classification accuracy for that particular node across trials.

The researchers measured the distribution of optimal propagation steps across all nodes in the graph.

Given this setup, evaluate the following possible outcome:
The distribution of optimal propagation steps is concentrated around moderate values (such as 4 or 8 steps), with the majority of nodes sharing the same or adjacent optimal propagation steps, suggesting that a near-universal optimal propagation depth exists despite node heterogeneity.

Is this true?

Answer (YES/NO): NO